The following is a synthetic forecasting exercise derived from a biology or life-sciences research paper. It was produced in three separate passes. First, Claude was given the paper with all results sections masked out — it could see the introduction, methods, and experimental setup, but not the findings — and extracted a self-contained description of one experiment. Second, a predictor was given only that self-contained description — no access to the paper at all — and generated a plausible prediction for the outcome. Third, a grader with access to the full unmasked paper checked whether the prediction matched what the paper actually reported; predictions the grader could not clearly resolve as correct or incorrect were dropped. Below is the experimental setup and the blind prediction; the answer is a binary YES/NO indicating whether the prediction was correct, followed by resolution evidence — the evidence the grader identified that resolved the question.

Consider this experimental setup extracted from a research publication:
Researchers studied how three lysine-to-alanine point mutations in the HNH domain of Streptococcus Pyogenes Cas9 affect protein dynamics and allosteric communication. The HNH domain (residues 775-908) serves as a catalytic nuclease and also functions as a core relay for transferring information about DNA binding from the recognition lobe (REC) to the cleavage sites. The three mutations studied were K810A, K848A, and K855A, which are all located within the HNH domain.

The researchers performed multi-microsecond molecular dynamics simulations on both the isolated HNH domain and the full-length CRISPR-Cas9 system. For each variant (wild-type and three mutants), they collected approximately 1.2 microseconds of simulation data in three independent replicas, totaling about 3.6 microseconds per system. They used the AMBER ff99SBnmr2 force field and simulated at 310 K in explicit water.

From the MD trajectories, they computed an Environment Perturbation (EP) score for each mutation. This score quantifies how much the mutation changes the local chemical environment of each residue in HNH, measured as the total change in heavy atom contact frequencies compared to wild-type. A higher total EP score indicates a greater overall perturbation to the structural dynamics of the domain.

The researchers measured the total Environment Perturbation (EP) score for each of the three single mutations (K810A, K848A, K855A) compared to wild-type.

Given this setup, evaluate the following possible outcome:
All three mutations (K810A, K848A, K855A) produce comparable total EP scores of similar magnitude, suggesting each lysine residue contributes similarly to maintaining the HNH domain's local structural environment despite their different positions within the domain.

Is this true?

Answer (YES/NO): NO